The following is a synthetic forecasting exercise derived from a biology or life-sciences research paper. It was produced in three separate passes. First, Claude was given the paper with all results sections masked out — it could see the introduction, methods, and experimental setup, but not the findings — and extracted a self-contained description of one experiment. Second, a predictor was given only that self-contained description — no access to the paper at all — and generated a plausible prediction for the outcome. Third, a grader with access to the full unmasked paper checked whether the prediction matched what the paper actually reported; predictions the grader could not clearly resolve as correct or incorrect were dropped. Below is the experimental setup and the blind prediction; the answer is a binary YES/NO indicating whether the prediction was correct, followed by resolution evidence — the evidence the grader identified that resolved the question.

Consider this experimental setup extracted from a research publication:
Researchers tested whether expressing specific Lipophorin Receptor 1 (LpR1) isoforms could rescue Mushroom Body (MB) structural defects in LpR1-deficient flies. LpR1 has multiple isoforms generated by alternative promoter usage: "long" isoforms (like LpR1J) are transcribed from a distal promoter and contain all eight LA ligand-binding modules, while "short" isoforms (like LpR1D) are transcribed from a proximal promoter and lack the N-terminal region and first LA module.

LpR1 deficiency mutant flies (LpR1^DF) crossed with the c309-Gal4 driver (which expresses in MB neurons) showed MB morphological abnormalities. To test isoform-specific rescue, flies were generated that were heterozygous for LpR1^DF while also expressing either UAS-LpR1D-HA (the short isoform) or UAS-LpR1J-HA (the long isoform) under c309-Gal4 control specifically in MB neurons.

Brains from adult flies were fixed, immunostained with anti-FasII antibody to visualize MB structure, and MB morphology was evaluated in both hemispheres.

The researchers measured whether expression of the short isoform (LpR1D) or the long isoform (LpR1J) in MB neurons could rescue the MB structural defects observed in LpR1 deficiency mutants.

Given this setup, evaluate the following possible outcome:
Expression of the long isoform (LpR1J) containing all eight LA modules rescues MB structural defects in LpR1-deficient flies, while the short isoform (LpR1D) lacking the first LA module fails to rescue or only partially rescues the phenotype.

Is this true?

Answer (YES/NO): YES